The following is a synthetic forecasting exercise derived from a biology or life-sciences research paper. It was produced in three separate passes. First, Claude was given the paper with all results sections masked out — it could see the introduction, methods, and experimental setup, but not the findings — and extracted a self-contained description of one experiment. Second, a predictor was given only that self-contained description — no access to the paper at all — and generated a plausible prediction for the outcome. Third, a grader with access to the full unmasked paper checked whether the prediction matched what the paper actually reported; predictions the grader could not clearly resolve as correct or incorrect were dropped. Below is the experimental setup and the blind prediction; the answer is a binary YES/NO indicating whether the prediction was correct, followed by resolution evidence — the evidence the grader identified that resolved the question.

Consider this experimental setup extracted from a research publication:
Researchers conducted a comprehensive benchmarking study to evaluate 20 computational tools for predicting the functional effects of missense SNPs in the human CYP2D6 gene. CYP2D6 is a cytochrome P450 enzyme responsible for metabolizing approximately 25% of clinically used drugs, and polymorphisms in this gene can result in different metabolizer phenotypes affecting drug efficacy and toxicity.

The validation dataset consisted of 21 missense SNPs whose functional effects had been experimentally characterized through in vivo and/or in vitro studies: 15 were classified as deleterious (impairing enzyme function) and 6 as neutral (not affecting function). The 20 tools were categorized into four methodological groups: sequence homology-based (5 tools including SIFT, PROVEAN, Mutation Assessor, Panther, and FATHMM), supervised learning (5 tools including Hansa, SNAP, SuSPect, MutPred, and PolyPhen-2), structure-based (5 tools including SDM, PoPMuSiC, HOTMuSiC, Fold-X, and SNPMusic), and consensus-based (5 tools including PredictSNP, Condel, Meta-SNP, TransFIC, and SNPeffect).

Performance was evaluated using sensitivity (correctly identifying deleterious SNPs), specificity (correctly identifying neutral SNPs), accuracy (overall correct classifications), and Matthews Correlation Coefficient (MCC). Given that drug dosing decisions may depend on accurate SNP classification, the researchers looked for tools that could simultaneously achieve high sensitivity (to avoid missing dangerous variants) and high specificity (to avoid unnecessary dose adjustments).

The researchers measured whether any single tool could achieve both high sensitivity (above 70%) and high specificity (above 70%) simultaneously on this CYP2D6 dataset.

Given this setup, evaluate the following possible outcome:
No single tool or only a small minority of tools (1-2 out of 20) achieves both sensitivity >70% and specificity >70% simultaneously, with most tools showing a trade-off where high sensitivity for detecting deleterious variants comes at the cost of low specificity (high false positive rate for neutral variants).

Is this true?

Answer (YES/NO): YES